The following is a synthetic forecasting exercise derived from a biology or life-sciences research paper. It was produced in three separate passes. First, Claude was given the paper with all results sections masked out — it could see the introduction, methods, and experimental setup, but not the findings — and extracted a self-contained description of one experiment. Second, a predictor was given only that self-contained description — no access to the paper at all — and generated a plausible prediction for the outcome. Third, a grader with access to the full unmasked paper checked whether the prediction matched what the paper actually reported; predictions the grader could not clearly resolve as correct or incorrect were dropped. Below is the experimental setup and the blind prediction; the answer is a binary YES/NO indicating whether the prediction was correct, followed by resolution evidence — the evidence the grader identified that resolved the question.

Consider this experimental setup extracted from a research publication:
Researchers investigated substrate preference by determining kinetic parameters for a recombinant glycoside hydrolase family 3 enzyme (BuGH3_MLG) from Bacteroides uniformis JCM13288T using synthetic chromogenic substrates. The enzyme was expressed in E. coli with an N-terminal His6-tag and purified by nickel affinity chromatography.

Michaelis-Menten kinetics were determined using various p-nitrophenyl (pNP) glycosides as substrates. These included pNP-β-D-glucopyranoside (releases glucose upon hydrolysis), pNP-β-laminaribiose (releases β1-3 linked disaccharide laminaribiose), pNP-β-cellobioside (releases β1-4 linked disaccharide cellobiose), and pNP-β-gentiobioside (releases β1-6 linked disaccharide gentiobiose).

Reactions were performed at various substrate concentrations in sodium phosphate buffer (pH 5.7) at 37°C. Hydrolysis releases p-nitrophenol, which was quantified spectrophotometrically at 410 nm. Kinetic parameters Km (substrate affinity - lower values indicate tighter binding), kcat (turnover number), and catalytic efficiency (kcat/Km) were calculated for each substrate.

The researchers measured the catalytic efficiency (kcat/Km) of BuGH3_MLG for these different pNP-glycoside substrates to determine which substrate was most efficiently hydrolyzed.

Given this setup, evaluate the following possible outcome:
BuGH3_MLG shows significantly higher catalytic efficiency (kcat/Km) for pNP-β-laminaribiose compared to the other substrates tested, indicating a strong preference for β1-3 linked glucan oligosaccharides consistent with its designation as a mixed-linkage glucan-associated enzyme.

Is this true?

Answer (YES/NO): NO